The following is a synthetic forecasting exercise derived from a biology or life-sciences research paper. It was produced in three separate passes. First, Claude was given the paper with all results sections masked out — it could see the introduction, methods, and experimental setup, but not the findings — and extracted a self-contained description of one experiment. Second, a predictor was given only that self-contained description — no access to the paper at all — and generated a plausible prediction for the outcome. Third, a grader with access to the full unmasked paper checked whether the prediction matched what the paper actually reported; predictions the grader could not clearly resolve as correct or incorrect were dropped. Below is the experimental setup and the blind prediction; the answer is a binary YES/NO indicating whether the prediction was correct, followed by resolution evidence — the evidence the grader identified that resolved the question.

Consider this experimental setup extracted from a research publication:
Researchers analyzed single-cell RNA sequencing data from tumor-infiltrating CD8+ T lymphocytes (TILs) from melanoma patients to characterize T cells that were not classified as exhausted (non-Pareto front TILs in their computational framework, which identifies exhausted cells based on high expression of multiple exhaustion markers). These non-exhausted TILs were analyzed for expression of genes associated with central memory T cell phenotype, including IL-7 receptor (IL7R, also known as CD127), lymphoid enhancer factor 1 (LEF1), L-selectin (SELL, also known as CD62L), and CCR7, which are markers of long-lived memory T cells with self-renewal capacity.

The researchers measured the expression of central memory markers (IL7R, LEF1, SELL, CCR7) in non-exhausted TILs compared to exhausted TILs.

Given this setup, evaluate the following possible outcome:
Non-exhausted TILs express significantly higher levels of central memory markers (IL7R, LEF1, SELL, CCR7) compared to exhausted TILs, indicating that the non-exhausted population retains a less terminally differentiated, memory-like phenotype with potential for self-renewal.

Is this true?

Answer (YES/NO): YES